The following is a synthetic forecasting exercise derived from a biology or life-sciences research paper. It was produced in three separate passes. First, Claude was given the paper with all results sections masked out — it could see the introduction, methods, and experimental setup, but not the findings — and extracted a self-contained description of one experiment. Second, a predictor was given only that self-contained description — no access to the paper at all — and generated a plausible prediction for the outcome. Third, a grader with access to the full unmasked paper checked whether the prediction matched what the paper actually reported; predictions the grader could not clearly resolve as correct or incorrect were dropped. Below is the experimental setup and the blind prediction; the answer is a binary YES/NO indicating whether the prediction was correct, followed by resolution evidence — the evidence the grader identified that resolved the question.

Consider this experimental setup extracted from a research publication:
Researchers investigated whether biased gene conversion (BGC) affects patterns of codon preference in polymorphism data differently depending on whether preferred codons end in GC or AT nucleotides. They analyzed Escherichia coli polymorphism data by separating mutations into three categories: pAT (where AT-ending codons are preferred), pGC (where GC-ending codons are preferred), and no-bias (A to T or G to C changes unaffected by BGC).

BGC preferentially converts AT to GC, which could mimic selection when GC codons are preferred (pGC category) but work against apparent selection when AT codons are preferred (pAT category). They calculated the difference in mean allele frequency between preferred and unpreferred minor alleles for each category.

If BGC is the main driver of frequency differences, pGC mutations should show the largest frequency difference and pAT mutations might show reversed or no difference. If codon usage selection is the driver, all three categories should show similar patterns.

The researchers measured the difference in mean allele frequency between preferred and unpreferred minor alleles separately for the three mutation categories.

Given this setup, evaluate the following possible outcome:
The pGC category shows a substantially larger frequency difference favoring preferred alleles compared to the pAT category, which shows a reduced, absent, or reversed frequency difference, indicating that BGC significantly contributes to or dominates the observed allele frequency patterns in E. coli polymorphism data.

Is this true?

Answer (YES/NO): YES